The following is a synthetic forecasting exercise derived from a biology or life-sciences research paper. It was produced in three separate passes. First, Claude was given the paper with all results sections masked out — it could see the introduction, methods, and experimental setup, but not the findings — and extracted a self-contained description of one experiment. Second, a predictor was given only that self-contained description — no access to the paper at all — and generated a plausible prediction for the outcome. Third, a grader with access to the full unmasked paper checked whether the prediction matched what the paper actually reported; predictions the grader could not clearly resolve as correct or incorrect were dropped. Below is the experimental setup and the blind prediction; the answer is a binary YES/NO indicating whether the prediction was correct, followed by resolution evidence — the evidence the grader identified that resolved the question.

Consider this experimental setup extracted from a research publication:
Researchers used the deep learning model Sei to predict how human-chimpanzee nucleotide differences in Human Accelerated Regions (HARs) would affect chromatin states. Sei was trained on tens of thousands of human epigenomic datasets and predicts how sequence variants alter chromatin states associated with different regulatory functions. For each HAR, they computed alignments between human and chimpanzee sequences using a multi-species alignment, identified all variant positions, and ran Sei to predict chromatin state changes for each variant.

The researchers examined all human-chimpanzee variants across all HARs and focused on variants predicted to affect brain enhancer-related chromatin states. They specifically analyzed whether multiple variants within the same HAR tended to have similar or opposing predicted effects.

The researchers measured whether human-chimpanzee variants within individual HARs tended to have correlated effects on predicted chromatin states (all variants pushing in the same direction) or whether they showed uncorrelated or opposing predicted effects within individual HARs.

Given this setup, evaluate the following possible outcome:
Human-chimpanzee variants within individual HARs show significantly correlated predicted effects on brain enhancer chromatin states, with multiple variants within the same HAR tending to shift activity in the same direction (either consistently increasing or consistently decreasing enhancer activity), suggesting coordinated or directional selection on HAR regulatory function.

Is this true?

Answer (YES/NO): NO